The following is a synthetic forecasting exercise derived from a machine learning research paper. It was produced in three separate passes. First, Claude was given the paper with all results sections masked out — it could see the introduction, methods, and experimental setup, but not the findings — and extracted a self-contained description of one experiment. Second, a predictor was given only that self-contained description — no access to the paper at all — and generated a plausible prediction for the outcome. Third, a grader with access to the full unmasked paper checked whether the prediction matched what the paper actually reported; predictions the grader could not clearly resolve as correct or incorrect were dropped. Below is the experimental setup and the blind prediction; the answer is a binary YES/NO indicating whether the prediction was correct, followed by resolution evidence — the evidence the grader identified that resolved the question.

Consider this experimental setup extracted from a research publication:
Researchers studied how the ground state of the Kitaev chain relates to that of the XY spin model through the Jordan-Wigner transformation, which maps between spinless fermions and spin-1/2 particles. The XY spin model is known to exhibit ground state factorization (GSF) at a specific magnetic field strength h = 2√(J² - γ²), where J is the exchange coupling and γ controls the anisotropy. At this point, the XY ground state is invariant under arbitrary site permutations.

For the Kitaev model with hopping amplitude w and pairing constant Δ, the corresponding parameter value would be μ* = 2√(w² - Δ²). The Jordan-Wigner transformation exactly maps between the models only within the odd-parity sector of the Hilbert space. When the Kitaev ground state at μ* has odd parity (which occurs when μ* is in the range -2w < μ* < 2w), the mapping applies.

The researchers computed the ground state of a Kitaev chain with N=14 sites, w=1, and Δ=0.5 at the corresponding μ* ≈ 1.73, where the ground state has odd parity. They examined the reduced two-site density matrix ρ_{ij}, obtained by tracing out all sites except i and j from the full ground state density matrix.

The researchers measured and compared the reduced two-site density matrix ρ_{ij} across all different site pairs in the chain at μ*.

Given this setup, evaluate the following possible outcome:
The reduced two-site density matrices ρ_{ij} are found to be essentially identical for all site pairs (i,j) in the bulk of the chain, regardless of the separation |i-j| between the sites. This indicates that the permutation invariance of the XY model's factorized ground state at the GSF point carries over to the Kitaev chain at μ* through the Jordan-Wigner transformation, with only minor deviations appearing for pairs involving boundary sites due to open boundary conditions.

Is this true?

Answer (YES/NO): NO